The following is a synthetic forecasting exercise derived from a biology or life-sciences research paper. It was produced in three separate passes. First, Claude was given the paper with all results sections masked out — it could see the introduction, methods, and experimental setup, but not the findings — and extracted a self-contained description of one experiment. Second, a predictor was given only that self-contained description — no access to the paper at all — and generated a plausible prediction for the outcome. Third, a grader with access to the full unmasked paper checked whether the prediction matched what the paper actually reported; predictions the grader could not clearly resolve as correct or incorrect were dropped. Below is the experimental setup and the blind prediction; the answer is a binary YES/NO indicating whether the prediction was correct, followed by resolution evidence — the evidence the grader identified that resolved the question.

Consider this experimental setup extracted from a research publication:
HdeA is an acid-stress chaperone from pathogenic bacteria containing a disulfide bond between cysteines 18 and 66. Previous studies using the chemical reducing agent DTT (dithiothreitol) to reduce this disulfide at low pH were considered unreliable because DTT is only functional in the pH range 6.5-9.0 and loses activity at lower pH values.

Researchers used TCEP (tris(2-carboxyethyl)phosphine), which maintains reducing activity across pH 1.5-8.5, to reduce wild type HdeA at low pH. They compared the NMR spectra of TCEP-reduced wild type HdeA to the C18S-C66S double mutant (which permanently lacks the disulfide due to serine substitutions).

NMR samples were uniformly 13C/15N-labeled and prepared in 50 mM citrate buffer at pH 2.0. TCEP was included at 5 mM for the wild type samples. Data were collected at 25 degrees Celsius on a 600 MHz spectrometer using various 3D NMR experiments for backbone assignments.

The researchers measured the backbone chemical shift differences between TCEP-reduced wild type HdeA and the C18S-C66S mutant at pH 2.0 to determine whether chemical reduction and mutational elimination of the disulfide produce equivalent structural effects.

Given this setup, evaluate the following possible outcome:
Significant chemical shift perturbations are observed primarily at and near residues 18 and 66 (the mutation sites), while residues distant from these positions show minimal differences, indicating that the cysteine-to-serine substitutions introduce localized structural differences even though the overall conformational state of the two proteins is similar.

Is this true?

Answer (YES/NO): NO